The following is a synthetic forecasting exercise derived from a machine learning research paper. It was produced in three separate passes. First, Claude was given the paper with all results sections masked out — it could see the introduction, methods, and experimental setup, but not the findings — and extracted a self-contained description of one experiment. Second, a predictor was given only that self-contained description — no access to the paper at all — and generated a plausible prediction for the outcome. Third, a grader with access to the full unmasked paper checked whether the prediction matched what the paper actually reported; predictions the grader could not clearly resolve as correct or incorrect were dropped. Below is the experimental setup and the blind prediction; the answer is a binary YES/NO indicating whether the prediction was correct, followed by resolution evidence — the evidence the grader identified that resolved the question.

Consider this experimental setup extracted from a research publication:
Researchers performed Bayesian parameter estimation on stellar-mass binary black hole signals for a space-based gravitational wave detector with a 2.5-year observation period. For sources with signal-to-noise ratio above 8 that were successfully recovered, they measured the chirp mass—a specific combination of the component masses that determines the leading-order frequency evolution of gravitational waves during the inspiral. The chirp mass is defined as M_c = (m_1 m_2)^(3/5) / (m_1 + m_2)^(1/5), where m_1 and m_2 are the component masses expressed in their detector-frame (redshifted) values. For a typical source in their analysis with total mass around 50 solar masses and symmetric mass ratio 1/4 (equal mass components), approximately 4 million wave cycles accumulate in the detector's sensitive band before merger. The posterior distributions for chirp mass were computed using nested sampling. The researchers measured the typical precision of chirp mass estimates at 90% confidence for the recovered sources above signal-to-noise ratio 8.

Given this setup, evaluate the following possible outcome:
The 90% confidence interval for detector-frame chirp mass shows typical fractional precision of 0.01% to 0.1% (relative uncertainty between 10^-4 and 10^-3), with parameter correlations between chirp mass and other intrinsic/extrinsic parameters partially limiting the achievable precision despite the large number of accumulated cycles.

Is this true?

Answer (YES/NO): NO